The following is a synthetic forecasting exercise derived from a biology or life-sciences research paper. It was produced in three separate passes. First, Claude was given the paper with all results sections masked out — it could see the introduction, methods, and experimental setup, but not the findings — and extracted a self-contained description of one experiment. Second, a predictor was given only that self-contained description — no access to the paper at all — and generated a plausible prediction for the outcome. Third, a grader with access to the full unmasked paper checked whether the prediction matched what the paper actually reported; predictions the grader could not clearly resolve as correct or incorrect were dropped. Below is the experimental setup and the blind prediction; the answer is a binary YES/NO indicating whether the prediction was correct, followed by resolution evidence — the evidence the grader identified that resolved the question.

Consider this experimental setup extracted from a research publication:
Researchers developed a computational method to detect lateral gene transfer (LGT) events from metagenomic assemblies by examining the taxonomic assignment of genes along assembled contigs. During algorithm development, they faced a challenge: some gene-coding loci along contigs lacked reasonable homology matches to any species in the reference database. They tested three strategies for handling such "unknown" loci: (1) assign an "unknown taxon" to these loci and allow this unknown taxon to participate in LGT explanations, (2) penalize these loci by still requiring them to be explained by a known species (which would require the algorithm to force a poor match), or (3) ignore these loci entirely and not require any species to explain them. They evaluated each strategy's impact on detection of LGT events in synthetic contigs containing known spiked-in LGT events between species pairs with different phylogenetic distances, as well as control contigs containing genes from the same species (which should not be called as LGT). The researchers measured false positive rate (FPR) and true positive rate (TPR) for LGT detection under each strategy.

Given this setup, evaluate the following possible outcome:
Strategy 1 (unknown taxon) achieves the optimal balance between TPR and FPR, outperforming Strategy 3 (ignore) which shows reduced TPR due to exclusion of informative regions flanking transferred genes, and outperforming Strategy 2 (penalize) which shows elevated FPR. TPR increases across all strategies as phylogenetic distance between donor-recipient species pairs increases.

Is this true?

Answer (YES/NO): NO